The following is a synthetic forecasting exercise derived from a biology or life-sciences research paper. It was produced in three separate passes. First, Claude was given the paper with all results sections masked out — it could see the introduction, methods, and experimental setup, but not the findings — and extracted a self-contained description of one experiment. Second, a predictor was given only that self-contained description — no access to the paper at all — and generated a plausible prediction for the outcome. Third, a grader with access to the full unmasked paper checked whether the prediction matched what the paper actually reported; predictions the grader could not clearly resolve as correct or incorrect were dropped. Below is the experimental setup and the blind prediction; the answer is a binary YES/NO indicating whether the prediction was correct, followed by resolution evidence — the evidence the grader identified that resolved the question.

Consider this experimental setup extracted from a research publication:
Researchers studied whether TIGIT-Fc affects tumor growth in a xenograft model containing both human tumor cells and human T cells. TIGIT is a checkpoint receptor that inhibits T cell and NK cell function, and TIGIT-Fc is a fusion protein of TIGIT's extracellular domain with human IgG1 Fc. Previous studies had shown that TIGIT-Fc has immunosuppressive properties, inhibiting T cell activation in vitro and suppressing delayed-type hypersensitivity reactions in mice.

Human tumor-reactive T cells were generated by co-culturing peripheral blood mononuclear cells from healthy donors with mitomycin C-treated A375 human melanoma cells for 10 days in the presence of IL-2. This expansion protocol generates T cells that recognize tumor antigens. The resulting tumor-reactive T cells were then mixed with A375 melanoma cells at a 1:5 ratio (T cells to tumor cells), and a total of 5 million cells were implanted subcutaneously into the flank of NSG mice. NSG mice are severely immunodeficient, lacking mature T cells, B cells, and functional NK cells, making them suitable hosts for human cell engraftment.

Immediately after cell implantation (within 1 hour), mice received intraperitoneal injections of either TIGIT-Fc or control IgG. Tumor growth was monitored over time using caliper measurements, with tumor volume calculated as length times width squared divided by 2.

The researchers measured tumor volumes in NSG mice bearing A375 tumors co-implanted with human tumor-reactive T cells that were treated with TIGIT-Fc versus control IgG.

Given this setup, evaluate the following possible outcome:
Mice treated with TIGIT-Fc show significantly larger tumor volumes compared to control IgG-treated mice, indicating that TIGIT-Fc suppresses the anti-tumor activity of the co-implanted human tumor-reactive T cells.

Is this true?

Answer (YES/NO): NO